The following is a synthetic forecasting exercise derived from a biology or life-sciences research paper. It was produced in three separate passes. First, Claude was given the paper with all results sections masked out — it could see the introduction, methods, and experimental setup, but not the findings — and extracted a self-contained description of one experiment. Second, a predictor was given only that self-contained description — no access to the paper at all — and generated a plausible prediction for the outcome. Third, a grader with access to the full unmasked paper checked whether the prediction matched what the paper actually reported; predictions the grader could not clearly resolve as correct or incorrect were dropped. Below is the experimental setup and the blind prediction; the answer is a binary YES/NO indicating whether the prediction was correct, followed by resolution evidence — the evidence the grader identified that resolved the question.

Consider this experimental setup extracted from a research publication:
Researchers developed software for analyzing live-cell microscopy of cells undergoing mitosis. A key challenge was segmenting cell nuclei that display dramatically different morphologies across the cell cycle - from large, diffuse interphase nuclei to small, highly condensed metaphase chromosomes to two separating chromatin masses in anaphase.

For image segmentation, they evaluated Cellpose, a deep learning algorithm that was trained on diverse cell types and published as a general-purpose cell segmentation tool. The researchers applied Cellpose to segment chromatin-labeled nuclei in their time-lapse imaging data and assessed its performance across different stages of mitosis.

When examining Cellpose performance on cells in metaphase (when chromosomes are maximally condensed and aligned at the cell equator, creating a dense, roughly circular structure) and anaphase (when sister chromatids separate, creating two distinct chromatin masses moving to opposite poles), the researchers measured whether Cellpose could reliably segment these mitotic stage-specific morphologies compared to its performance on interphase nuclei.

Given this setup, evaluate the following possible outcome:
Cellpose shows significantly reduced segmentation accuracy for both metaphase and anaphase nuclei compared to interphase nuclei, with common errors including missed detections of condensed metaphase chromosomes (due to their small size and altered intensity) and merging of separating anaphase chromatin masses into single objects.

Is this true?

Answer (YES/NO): NO